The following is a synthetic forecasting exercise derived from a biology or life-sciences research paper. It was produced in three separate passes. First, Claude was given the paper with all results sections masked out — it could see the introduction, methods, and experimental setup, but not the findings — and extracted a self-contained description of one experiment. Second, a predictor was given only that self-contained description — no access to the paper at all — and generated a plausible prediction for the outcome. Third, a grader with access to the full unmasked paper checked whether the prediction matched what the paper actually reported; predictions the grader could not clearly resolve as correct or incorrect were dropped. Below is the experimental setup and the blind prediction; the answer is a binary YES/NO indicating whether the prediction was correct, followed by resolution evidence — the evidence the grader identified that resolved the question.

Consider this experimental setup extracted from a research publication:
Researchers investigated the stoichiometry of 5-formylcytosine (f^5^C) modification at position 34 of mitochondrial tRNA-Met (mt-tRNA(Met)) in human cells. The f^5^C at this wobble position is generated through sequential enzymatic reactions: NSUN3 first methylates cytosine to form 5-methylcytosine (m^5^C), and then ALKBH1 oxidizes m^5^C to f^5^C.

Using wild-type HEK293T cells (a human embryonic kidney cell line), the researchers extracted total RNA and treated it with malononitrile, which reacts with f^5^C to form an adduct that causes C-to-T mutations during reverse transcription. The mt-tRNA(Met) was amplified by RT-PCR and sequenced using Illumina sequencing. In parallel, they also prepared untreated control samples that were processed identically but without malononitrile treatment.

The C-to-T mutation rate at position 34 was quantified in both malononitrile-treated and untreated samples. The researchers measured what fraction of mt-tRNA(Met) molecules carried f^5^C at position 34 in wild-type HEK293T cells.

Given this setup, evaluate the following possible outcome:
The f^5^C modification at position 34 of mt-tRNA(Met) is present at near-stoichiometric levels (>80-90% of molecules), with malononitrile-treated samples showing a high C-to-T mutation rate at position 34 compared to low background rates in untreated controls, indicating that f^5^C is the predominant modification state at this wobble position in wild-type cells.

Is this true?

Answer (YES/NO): YES